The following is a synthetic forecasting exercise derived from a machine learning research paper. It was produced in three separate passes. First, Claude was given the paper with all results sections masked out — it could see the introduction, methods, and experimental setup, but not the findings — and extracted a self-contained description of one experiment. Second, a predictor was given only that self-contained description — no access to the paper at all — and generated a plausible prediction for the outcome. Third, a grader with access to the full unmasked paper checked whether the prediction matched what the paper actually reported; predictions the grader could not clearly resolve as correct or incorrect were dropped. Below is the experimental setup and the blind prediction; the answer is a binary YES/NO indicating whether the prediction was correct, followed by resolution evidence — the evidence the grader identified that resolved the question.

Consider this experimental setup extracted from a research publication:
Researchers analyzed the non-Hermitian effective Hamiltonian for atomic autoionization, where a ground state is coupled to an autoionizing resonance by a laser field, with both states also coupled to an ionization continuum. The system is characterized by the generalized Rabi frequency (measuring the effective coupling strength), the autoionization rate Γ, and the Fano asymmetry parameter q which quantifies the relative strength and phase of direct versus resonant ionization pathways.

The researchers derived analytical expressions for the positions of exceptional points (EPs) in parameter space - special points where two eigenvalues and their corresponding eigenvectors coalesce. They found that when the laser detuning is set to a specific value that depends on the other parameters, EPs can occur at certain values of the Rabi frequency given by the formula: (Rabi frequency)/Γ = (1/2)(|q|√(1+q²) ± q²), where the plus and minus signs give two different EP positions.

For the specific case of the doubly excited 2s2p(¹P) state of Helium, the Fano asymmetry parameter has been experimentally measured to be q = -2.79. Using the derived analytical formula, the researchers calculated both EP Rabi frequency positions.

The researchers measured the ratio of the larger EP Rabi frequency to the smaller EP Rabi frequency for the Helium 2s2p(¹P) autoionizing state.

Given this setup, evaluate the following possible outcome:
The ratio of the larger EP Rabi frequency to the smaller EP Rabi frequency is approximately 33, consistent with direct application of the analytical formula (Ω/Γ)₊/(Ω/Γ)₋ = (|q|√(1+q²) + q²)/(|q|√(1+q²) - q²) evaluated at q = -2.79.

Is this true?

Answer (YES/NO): YES